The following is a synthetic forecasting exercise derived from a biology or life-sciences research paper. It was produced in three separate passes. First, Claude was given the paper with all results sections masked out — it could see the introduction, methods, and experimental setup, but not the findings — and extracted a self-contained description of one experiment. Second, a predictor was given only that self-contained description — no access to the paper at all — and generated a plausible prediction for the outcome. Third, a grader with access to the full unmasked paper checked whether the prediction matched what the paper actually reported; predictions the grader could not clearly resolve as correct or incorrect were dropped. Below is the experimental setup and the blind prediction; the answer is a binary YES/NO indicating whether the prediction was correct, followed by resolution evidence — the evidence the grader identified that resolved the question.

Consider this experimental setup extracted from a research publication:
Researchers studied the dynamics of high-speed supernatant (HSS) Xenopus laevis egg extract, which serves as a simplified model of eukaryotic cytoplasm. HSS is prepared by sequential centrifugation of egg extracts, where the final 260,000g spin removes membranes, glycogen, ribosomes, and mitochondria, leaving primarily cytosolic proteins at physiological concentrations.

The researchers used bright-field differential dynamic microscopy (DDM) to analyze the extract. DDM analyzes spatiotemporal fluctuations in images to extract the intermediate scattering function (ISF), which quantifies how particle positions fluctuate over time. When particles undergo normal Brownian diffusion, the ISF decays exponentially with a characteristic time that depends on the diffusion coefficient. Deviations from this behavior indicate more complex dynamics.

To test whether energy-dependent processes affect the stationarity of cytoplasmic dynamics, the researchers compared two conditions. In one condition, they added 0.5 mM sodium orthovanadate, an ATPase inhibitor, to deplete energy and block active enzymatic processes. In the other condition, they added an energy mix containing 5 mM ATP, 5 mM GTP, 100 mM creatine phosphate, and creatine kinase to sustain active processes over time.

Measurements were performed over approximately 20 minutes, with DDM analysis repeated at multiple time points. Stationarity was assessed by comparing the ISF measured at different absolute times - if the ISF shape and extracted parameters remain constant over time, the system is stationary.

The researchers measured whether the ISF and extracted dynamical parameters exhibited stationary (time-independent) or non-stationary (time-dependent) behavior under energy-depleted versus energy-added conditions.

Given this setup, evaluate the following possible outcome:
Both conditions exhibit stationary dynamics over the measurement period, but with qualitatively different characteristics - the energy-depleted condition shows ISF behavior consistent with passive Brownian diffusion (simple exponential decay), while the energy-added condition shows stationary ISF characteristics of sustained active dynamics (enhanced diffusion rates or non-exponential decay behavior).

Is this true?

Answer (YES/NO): NO